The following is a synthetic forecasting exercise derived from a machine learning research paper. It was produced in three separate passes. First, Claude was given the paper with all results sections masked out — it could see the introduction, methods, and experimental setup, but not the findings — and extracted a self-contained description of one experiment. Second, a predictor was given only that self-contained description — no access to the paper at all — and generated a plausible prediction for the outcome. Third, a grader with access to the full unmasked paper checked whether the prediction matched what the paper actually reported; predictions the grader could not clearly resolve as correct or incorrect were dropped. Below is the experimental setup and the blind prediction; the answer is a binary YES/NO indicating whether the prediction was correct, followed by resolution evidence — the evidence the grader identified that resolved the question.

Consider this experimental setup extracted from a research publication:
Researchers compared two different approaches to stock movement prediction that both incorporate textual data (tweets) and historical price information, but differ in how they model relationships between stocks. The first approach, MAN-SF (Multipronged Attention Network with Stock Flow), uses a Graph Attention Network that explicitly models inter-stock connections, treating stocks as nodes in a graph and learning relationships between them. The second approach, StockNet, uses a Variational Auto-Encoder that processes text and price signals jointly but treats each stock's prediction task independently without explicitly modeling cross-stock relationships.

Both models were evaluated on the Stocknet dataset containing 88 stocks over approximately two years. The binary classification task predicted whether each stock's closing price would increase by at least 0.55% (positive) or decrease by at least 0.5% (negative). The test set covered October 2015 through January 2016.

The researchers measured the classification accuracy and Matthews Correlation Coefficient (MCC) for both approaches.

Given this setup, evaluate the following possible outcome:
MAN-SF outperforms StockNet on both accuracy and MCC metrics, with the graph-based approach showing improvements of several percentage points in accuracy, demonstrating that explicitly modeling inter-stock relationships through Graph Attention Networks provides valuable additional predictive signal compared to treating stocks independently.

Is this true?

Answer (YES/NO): YES